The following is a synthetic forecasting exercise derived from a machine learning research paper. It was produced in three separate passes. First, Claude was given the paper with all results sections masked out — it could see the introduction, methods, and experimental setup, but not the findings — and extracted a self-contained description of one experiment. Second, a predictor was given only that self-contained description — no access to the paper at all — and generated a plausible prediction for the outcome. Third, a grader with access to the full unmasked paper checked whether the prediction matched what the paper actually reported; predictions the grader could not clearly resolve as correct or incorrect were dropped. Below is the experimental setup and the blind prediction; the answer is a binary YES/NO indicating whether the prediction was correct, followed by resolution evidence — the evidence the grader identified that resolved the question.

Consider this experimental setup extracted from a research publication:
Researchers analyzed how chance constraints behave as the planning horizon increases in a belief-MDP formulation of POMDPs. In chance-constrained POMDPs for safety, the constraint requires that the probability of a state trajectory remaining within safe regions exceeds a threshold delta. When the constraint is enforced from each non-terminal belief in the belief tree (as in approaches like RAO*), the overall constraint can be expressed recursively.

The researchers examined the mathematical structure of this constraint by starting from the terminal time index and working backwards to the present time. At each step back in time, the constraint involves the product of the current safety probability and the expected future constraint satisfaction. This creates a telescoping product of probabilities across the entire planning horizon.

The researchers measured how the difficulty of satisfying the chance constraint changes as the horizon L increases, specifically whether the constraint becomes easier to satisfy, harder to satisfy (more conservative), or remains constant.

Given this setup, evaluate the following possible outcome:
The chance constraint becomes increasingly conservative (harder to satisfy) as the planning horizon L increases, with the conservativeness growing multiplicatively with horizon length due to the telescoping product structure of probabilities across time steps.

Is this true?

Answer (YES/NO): YES